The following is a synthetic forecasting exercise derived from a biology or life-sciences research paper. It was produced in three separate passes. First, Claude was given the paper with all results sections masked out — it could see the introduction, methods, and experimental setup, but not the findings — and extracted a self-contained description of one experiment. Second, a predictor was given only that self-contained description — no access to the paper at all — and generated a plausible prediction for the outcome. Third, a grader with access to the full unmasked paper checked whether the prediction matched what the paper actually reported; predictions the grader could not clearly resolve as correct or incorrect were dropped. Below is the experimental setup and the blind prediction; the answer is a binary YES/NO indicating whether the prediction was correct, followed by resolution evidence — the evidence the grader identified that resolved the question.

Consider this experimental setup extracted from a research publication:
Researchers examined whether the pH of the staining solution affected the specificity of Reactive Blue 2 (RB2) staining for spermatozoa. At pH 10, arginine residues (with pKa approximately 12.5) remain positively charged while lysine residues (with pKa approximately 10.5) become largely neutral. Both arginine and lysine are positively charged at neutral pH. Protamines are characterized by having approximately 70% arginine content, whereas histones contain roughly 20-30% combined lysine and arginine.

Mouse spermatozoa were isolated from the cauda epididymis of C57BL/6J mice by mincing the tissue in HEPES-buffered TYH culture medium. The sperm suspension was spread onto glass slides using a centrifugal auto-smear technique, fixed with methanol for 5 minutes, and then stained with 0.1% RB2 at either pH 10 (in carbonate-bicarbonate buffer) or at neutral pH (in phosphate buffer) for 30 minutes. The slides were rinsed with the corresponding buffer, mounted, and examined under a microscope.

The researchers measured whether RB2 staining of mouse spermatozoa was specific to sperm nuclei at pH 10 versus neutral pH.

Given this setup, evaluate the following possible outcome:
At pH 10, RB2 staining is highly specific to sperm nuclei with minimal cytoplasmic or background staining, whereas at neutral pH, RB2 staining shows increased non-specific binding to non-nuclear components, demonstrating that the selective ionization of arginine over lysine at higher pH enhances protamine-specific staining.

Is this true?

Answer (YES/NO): NO